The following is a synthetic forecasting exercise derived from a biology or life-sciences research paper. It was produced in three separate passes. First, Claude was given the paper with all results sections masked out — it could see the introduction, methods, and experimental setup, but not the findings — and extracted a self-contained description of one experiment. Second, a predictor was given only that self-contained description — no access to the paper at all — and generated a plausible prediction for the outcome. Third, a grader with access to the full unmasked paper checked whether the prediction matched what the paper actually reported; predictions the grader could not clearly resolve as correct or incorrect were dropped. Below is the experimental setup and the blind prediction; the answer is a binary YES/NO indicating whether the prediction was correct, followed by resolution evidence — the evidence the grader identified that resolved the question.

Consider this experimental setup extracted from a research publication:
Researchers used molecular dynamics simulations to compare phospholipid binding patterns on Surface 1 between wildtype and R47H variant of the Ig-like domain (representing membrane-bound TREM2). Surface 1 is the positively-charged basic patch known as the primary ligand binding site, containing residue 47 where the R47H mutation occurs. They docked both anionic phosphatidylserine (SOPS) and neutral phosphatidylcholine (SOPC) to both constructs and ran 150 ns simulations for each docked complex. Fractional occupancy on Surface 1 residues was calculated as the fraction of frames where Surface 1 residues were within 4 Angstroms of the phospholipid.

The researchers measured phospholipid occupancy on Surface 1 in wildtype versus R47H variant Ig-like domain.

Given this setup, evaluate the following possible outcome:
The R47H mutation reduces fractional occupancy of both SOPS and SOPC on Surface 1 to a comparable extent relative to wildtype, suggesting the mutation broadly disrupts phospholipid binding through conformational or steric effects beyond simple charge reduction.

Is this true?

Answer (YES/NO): NO